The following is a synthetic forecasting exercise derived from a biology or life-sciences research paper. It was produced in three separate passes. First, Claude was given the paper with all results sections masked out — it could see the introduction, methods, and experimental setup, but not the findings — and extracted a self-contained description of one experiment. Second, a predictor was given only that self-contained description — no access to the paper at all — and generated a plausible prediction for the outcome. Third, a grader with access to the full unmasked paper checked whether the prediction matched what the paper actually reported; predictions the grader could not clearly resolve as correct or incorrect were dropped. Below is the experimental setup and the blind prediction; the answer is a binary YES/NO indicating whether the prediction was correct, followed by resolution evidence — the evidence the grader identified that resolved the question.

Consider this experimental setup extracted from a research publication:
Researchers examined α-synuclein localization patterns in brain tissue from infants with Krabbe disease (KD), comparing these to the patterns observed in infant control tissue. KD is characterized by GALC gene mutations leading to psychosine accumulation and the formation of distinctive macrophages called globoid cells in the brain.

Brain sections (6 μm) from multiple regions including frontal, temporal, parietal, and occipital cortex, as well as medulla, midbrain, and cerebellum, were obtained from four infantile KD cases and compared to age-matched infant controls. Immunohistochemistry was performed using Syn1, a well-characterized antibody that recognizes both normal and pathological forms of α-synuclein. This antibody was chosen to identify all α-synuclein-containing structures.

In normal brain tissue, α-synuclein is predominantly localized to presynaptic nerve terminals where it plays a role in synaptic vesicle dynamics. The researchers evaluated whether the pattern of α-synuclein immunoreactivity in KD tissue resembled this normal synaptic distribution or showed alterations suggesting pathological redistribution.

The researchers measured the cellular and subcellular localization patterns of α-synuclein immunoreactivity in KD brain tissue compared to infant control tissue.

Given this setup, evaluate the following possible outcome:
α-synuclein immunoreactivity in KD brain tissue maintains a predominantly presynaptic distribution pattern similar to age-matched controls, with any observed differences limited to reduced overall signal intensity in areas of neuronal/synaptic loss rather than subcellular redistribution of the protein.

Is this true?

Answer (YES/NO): NO